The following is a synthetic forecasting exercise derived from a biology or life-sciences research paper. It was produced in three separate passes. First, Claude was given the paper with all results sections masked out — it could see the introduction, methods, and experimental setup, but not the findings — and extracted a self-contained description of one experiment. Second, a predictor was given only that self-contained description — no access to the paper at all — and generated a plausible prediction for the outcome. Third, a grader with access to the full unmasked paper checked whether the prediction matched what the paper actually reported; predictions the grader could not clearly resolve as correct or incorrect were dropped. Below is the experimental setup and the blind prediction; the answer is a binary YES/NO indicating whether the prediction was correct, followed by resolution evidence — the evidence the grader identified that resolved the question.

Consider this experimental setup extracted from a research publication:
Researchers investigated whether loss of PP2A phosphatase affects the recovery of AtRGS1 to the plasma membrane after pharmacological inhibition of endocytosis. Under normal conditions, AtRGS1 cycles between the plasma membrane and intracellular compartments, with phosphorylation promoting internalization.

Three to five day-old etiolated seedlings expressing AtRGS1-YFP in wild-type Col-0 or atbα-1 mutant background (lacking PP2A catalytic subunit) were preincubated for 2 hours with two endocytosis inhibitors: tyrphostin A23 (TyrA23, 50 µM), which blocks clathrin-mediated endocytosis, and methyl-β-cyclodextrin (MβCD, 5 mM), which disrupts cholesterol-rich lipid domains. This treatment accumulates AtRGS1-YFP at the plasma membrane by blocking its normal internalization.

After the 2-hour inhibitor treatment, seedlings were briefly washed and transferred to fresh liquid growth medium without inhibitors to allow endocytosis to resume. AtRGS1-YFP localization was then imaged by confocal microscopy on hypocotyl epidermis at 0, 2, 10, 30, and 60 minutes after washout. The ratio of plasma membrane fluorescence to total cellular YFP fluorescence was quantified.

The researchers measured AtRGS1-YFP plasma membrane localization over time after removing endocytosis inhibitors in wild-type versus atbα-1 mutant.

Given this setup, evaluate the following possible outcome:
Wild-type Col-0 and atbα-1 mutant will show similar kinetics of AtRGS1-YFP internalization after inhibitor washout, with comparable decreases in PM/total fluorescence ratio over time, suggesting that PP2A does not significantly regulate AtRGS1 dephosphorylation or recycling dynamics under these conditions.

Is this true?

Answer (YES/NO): NO